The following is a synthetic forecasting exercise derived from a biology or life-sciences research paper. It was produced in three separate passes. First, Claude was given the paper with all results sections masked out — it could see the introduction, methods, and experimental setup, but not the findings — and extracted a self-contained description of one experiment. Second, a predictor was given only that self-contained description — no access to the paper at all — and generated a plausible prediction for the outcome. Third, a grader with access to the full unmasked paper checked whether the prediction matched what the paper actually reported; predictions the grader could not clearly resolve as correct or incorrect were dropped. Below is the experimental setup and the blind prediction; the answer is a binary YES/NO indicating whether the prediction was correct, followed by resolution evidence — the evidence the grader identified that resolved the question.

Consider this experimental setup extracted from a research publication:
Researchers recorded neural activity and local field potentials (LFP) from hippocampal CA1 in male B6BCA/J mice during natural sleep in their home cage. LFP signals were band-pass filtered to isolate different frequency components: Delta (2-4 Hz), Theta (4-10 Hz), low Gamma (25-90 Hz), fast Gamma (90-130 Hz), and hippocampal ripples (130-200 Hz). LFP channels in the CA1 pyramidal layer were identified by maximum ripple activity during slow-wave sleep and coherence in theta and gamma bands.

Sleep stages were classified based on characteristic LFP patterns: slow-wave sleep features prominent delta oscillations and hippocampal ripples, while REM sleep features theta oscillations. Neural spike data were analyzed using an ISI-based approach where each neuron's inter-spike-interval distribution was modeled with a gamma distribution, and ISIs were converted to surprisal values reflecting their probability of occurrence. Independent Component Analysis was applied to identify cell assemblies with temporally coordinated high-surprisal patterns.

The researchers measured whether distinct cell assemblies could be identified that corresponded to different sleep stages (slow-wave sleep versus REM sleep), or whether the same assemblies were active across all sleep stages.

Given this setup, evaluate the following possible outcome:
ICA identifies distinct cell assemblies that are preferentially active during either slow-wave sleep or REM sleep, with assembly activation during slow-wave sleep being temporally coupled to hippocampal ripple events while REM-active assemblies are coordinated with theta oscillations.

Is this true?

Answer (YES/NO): YES